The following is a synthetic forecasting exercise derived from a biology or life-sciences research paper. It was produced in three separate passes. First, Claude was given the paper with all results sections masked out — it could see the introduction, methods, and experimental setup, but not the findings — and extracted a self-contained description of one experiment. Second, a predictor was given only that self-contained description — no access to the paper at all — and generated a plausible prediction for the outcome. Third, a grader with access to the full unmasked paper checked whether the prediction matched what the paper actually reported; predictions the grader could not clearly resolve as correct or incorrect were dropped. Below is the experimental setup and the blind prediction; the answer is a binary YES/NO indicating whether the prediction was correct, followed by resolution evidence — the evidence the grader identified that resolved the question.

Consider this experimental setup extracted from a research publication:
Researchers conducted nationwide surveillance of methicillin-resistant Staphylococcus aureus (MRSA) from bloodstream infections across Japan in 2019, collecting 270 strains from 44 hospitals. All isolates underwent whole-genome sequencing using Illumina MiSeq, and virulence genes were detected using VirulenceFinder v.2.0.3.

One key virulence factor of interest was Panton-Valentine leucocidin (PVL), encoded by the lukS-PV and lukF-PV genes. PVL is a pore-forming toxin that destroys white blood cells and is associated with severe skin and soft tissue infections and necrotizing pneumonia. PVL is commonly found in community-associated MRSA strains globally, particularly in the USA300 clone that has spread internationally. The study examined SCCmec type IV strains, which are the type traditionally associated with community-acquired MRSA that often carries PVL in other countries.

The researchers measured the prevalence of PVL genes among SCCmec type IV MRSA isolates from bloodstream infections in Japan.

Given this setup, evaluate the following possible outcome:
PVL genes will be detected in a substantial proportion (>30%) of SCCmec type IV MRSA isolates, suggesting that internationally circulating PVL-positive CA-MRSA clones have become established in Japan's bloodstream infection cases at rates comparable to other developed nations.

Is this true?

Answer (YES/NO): NO